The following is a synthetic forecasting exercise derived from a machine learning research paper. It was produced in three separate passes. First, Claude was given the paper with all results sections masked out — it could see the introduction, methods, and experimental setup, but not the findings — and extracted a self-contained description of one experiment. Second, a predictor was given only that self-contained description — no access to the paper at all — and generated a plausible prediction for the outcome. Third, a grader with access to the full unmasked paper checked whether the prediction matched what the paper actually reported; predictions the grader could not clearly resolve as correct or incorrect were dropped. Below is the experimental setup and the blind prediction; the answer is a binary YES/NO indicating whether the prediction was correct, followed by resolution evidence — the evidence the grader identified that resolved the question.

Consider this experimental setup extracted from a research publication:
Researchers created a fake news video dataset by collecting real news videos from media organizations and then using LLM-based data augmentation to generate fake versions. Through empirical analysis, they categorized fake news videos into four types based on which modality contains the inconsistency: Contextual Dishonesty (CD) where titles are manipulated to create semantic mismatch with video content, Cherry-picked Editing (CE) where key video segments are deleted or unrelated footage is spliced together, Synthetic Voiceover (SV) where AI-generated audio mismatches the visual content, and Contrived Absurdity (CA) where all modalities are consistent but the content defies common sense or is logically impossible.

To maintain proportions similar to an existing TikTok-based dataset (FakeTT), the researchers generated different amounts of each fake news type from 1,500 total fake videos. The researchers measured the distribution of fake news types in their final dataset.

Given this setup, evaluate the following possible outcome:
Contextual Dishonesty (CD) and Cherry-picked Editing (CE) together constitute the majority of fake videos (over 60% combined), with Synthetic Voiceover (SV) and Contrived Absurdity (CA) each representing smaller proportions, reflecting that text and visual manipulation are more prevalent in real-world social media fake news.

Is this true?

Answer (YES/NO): YES